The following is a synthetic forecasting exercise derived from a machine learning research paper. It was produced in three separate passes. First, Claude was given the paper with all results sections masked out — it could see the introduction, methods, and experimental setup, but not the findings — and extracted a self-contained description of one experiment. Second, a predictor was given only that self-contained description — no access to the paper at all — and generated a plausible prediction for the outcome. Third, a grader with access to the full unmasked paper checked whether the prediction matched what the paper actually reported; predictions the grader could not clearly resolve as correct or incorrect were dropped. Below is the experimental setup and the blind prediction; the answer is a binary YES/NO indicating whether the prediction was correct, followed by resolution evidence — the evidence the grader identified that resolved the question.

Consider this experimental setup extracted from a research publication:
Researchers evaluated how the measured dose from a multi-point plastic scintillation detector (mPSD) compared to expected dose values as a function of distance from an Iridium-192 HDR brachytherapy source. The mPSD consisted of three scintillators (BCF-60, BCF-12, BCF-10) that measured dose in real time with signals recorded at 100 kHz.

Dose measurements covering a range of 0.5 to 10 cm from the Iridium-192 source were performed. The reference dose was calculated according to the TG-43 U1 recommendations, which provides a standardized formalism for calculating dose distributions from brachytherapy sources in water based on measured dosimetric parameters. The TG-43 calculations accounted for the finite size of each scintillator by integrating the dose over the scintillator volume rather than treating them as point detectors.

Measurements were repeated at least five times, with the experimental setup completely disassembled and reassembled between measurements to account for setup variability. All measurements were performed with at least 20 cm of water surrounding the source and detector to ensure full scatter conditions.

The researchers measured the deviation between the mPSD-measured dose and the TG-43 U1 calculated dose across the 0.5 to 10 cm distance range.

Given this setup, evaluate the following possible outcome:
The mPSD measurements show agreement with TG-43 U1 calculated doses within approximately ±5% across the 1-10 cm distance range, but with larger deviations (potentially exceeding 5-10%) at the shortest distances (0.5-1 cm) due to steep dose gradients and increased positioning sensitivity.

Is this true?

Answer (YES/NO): NO